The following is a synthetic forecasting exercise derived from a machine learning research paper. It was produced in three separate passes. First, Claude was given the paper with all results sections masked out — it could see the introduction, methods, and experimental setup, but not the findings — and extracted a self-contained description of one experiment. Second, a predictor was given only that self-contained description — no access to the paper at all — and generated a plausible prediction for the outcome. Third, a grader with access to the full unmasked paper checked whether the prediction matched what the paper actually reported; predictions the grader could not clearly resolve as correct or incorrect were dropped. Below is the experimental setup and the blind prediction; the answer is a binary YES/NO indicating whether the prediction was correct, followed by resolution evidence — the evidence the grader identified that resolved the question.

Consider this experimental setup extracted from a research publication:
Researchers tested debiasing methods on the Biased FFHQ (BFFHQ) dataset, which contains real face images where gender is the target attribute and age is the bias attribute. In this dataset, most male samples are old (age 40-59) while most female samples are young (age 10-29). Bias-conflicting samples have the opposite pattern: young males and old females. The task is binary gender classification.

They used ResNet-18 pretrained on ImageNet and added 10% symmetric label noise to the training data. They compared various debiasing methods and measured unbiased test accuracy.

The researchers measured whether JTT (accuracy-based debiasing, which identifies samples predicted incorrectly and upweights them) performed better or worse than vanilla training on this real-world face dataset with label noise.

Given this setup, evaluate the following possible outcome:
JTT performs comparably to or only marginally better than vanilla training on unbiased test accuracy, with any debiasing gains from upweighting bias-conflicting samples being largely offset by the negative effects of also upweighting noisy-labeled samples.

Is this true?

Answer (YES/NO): NO